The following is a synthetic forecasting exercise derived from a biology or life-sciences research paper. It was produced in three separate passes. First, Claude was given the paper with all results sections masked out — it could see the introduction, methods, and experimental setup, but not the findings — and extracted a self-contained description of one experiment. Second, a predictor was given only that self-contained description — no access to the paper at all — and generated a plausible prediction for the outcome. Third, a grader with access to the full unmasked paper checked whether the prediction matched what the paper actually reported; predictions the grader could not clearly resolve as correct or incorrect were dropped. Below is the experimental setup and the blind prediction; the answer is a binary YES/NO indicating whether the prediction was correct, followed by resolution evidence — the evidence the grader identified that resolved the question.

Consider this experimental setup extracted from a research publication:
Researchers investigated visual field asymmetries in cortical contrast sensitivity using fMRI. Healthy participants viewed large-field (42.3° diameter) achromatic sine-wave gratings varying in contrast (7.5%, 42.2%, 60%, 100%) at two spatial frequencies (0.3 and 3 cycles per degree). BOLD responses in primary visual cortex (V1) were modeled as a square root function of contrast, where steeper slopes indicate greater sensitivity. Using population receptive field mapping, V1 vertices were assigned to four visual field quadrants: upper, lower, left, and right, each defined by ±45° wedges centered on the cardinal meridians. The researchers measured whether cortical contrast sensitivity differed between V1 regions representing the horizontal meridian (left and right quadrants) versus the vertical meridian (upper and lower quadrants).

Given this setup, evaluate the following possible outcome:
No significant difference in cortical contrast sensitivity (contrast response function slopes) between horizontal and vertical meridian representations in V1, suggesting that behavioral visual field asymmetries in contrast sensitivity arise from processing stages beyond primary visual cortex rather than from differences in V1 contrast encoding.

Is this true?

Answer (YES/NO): NO